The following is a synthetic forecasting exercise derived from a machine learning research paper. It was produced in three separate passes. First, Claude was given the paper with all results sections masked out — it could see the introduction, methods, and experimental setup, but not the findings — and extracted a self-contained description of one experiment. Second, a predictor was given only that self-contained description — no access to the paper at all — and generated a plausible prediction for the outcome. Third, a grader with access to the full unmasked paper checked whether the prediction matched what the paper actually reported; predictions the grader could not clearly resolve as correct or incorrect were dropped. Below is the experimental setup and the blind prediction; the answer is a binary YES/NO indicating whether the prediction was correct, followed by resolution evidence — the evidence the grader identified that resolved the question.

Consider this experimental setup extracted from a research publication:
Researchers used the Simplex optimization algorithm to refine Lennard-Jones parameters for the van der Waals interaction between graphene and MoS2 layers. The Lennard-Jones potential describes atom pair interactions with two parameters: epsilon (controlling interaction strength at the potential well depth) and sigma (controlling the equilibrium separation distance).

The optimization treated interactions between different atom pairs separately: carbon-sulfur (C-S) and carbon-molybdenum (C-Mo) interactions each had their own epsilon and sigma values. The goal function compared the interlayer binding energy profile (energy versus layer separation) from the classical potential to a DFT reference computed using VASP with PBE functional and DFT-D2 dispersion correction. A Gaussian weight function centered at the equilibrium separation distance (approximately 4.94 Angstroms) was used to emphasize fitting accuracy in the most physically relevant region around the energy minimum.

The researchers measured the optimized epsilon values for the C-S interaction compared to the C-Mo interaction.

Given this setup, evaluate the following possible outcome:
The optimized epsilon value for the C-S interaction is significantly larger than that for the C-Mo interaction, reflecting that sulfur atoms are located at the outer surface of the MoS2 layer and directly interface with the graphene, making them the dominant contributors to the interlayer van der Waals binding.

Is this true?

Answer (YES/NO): NO